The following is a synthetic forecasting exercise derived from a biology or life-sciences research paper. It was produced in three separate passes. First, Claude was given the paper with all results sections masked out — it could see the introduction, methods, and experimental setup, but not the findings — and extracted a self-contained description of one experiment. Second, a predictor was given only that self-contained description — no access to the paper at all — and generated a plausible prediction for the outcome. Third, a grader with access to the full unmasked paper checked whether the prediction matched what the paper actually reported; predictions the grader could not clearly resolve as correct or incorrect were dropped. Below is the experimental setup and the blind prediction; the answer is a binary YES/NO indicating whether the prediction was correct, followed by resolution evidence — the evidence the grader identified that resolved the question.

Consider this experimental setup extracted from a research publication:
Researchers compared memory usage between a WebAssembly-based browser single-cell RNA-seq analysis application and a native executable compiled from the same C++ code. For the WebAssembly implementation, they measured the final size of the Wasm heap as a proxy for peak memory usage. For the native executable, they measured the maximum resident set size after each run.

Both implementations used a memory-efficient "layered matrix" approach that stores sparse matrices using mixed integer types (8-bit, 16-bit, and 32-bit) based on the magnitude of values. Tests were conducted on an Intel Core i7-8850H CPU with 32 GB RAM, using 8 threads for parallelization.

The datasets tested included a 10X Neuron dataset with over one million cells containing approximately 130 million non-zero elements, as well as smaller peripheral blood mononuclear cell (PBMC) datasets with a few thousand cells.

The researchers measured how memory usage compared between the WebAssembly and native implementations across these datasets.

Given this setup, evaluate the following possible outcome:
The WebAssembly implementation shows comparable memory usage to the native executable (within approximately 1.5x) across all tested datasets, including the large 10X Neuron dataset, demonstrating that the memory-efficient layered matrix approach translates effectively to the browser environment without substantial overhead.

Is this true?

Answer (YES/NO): YES